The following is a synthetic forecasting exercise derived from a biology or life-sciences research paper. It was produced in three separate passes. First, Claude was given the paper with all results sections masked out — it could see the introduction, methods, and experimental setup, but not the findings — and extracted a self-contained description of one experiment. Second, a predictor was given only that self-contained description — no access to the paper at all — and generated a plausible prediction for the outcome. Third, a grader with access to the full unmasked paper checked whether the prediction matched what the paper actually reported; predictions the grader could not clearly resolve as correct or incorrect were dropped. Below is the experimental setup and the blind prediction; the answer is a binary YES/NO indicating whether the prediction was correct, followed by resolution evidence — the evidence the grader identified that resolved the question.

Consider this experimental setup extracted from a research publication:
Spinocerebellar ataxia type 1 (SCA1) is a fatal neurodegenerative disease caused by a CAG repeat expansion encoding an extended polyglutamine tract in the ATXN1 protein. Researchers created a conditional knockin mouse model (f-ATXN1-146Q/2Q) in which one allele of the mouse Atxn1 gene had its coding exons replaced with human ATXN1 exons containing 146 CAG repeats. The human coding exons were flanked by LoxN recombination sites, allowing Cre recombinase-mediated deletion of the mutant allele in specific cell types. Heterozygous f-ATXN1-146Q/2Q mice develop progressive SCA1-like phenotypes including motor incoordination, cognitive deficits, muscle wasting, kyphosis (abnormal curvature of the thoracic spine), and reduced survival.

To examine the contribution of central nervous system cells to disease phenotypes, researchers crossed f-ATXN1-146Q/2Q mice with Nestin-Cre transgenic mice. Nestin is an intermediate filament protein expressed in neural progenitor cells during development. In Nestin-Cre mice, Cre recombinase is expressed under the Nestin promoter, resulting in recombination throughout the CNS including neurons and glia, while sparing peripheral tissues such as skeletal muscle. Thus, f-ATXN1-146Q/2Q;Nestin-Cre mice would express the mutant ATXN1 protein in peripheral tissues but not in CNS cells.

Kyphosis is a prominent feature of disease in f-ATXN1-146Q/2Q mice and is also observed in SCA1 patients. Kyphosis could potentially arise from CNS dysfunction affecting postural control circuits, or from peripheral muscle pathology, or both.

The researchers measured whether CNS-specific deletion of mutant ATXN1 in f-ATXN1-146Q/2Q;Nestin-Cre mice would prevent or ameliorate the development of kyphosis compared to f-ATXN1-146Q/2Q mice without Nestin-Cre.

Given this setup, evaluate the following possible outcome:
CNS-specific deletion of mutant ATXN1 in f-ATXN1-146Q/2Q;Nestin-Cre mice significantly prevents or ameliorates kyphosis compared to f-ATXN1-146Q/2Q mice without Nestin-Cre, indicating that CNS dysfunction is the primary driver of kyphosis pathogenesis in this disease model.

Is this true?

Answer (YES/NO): NO